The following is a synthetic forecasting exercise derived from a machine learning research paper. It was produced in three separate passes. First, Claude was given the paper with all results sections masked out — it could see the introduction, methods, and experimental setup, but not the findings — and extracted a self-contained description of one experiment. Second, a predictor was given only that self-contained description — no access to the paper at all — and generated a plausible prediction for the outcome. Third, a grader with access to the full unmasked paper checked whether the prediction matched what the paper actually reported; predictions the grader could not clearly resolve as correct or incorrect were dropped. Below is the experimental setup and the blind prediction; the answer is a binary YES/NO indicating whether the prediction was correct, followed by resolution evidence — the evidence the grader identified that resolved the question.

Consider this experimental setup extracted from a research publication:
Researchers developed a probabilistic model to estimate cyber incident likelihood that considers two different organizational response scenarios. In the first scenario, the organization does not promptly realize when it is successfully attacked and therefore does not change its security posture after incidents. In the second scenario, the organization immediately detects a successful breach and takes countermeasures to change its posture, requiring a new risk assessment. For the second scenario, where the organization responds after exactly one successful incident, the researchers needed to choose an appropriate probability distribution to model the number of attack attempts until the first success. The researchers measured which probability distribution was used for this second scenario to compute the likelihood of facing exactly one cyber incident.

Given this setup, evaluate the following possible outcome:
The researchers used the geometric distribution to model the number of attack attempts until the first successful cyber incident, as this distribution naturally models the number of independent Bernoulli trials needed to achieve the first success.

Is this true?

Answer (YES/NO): YES